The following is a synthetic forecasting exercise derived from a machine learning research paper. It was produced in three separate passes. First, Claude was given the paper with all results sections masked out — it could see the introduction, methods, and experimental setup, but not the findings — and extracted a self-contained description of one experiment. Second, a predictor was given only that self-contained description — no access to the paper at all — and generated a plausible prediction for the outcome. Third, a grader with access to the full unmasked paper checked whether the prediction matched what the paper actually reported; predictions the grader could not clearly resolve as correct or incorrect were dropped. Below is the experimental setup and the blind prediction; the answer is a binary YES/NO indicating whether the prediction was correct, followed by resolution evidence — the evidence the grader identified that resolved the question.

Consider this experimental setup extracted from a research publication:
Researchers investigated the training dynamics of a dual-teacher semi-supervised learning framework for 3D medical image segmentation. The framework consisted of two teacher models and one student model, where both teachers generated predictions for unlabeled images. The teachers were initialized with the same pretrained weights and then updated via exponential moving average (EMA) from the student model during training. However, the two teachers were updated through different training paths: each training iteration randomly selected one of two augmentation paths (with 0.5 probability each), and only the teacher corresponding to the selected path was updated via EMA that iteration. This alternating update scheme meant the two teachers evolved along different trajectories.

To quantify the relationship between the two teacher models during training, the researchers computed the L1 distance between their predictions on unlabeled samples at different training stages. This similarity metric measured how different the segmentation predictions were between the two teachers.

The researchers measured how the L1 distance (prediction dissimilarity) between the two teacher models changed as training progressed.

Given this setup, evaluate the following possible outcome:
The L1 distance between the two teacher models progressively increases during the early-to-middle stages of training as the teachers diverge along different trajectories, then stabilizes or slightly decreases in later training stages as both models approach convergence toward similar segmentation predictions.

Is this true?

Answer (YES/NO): NO